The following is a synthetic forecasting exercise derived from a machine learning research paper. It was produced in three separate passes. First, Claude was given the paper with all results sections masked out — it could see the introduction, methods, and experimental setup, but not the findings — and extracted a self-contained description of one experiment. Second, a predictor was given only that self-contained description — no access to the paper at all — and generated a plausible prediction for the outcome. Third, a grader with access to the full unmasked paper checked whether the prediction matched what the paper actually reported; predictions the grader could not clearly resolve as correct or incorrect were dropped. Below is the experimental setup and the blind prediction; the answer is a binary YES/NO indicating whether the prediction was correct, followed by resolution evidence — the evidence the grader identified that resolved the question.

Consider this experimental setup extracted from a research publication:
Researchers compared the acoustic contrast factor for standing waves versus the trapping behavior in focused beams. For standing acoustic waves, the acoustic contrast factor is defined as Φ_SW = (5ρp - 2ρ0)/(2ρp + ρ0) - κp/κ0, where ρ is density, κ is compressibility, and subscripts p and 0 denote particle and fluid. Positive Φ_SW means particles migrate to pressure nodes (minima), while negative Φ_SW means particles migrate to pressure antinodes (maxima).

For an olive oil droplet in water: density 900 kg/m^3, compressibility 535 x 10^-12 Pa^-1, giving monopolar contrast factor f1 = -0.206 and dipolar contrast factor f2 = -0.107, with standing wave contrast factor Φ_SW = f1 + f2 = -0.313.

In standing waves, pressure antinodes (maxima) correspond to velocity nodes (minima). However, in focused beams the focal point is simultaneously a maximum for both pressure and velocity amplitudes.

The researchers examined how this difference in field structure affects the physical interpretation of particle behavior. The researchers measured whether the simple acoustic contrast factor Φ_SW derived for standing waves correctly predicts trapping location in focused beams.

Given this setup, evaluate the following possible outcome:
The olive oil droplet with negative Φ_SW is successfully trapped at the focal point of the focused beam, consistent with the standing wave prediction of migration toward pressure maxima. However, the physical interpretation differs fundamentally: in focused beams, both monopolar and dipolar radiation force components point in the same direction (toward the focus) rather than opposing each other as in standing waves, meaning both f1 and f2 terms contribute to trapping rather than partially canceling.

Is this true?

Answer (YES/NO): NO